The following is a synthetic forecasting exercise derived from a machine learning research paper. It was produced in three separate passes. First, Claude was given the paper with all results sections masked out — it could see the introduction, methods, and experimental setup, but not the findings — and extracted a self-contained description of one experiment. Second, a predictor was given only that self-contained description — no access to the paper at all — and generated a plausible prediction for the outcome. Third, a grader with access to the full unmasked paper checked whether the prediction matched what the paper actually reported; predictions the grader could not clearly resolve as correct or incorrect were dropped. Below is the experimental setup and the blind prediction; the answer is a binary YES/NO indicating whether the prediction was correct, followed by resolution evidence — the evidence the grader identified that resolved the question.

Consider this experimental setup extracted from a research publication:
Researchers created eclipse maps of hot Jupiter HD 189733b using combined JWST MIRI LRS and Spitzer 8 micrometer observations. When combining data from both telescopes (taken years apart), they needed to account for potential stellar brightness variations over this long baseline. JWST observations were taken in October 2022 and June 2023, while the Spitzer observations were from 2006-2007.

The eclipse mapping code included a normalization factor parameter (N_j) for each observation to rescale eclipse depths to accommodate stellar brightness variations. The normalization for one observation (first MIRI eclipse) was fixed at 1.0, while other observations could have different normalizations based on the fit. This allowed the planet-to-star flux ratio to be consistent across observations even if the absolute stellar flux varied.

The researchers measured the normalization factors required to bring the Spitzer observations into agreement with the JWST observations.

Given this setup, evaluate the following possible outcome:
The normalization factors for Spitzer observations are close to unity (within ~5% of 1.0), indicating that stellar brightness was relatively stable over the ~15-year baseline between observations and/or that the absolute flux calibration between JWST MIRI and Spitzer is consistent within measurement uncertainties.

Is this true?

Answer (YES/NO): NO